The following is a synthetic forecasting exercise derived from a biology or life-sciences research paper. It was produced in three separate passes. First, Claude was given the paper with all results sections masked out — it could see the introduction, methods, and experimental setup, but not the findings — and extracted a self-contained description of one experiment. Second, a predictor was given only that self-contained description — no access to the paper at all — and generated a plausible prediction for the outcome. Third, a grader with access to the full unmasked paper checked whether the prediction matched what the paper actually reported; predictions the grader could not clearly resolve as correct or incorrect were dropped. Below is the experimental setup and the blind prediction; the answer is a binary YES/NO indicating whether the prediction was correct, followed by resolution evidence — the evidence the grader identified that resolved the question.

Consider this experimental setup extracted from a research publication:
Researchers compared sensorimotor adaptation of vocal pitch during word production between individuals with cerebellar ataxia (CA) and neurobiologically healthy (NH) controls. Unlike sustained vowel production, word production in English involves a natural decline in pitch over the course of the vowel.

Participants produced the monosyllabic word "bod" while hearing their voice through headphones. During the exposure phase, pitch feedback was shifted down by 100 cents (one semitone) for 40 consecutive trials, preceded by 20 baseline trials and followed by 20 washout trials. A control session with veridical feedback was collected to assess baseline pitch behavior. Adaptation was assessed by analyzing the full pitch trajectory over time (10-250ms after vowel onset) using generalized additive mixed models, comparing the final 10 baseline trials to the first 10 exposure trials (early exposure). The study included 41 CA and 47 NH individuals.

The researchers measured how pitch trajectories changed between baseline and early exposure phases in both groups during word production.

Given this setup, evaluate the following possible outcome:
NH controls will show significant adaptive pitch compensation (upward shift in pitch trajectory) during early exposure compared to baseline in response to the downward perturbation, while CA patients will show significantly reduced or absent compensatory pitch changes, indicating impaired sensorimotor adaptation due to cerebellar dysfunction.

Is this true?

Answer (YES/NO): YES